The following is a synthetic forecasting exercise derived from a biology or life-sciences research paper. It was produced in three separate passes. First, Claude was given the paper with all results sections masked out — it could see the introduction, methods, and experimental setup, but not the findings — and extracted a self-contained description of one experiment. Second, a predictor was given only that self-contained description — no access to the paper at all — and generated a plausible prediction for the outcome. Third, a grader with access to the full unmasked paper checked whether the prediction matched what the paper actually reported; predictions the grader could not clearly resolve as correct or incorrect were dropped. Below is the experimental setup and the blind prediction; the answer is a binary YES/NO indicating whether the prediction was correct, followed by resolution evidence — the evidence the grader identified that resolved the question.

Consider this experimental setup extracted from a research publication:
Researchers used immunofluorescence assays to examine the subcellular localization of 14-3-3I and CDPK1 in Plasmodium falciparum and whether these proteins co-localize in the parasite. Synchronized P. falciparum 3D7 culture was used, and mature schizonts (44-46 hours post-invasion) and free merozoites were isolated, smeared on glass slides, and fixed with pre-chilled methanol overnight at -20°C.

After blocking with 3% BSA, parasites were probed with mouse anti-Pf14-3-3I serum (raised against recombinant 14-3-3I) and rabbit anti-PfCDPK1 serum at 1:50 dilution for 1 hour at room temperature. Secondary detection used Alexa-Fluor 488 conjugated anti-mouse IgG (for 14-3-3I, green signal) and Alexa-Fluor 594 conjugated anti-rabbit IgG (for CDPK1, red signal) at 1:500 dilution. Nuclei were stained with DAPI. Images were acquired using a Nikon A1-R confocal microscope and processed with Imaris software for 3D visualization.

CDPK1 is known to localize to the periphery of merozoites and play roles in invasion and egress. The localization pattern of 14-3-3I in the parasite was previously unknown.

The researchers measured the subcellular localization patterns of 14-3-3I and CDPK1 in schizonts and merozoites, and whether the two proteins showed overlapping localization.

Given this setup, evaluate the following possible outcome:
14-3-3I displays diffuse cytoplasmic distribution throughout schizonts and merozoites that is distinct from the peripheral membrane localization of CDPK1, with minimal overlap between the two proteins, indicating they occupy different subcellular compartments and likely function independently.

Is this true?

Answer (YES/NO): NO